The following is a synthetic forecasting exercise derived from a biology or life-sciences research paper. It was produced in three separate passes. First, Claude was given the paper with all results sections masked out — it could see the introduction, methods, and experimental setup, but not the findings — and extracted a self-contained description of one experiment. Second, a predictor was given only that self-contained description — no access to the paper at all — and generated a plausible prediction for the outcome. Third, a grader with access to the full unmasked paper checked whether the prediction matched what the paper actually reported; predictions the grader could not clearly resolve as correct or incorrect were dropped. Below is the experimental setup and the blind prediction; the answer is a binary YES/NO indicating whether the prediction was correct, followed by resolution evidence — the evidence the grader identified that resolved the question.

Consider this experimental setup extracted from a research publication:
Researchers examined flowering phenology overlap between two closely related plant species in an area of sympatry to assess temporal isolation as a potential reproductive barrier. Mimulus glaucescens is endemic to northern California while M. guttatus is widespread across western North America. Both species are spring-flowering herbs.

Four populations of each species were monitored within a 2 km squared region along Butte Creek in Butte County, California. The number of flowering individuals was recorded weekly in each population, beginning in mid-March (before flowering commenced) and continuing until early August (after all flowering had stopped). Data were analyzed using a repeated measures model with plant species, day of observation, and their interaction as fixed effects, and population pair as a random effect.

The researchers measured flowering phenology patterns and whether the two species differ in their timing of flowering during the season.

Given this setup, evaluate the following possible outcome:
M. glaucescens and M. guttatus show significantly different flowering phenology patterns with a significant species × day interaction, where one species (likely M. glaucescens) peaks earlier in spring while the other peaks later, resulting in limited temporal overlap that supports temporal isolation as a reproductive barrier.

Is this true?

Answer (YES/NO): NO